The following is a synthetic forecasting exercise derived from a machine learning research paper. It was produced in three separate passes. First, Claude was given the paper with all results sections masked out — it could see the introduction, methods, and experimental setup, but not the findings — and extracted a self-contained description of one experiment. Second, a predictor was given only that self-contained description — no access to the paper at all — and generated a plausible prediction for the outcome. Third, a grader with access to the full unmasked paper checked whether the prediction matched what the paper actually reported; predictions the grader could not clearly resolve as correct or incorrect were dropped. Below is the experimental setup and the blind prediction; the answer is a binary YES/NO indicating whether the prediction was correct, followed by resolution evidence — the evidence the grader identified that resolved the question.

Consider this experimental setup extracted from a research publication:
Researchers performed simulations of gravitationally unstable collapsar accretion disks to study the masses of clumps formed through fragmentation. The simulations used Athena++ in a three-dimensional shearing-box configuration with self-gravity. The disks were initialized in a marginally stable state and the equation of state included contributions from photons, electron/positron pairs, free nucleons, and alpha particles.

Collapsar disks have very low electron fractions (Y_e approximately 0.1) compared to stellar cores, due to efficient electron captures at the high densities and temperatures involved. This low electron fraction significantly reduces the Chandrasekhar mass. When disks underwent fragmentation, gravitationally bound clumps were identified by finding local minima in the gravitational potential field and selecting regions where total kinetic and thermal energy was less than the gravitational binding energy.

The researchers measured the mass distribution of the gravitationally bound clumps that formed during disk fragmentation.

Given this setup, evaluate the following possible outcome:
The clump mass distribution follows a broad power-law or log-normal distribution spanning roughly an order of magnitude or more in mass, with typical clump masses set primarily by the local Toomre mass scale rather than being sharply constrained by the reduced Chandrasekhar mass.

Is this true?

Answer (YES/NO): YES